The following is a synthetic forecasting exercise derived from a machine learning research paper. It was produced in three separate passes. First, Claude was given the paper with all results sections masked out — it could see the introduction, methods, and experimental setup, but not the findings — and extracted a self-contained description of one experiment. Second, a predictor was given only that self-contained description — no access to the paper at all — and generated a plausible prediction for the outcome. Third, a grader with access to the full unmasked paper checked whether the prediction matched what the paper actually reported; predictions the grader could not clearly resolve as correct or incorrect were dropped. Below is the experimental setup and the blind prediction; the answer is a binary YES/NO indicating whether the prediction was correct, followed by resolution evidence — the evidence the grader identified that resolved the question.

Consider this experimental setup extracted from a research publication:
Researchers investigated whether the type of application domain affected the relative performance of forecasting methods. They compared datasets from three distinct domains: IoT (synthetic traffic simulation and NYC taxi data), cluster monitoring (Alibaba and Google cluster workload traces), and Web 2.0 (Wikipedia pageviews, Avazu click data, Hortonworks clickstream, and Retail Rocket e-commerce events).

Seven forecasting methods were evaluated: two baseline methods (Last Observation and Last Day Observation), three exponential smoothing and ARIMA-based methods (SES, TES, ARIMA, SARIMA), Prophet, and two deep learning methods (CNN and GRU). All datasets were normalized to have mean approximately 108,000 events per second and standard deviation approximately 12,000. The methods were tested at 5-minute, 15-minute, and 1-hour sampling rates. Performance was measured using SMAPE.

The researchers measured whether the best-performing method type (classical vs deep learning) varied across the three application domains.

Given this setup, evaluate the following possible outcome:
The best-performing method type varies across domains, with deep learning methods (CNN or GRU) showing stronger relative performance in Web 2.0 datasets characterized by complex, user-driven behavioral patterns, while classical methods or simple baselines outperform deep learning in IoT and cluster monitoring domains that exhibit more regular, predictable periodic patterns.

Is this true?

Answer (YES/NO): NO